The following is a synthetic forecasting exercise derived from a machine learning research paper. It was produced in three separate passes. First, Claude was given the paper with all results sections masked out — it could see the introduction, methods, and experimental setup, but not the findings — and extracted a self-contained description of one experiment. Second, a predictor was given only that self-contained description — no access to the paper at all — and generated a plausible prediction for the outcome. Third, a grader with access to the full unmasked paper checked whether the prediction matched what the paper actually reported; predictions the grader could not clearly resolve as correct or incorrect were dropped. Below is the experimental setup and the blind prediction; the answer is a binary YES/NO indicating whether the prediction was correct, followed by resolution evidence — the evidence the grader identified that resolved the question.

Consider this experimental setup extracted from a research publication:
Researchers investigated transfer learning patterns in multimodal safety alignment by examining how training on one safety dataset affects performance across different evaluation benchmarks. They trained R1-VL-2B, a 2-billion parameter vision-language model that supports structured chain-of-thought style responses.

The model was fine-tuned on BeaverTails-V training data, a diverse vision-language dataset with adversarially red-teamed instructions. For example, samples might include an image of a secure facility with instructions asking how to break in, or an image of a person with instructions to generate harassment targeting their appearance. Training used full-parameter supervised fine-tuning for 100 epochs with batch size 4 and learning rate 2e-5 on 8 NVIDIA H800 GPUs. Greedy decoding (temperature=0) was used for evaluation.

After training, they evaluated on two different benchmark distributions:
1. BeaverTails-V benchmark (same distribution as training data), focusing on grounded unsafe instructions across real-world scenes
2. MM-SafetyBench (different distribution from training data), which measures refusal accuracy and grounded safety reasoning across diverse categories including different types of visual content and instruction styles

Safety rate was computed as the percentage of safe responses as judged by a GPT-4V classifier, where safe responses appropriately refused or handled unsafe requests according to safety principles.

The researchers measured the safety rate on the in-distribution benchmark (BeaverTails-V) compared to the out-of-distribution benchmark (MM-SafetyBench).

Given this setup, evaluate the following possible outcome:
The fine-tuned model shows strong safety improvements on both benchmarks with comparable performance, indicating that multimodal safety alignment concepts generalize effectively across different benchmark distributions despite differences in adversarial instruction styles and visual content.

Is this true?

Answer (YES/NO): NO